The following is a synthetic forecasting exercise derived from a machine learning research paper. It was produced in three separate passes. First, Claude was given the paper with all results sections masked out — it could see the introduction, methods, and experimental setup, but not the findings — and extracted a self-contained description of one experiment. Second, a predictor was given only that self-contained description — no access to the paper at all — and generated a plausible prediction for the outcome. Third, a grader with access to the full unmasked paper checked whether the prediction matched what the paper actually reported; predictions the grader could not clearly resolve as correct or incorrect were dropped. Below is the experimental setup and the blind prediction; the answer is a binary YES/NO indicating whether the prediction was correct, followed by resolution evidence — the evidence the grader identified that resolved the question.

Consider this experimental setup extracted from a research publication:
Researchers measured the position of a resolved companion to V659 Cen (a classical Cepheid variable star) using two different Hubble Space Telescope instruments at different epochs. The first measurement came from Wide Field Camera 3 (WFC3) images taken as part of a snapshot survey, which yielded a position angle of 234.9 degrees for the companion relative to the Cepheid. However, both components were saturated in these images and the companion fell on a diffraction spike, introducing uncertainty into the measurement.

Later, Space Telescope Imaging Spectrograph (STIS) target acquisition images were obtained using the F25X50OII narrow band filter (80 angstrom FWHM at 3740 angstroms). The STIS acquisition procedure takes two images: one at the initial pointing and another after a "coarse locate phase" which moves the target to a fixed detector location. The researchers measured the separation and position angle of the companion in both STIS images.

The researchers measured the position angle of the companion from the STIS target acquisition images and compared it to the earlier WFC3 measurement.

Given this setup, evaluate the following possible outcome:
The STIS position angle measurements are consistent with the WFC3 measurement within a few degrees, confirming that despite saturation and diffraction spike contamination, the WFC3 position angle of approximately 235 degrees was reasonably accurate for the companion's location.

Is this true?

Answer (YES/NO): NO